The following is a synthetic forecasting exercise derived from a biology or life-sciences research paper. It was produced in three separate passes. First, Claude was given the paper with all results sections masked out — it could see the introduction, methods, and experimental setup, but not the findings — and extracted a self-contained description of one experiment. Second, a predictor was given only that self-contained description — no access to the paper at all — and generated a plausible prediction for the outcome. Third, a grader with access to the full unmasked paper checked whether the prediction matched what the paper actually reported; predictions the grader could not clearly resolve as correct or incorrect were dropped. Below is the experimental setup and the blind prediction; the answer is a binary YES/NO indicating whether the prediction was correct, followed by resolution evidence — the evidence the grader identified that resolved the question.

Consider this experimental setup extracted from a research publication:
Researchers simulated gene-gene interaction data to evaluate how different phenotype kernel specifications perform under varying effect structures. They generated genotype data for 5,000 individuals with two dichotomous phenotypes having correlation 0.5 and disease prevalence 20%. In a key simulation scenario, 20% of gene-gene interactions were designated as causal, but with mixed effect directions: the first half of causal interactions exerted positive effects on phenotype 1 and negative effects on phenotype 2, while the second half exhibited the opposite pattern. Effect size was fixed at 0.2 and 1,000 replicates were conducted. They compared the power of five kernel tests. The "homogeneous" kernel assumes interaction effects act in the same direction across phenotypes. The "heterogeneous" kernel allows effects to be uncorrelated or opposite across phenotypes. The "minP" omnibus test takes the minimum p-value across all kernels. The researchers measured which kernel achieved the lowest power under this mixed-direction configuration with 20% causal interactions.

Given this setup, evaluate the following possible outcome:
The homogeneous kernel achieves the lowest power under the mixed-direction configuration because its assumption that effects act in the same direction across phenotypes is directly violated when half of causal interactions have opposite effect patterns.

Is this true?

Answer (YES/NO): YES